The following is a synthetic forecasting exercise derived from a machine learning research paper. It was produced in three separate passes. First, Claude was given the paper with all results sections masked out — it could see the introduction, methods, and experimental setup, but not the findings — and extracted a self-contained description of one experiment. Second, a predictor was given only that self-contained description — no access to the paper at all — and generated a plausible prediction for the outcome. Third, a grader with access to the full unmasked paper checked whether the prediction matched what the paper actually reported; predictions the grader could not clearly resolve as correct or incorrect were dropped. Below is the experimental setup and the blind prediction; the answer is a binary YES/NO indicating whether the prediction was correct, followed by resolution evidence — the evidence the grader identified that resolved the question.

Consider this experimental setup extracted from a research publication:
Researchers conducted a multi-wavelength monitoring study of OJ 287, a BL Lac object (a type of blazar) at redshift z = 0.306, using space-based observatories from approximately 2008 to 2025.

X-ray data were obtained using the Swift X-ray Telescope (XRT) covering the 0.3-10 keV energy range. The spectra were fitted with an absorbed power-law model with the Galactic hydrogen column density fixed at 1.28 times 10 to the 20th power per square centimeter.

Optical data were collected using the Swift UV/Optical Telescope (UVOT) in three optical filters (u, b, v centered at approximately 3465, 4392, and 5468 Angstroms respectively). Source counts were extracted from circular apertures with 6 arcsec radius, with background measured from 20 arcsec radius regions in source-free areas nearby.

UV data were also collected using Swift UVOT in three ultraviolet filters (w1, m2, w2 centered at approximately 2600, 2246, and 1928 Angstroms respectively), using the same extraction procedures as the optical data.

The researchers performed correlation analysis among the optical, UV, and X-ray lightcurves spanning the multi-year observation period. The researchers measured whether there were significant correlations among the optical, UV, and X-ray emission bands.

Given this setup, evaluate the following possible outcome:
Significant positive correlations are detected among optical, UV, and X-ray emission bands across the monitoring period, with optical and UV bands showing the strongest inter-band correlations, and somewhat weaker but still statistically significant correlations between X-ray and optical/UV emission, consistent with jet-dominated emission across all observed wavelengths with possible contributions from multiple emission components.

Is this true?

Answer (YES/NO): NO